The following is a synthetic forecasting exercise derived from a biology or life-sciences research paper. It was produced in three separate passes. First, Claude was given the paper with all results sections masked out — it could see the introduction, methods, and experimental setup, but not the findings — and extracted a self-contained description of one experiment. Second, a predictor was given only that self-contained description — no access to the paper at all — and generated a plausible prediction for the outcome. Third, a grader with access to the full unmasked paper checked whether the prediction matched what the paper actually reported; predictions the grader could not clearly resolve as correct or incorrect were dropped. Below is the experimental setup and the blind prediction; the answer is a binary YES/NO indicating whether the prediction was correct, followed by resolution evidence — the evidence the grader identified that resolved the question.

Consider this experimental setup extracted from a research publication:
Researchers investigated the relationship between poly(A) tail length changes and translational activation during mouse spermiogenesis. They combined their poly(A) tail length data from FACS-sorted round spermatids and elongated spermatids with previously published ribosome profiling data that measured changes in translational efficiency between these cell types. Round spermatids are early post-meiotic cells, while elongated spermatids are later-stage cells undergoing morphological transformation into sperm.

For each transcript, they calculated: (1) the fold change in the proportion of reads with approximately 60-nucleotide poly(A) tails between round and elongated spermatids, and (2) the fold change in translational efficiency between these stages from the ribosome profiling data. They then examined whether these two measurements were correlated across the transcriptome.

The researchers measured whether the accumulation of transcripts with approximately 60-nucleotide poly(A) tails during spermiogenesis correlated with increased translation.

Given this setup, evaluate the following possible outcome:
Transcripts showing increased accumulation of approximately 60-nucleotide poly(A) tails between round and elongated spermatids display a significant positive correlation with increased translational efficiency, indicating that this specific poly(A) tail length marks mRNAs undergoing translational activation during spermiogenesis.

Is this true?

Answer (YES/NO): YES